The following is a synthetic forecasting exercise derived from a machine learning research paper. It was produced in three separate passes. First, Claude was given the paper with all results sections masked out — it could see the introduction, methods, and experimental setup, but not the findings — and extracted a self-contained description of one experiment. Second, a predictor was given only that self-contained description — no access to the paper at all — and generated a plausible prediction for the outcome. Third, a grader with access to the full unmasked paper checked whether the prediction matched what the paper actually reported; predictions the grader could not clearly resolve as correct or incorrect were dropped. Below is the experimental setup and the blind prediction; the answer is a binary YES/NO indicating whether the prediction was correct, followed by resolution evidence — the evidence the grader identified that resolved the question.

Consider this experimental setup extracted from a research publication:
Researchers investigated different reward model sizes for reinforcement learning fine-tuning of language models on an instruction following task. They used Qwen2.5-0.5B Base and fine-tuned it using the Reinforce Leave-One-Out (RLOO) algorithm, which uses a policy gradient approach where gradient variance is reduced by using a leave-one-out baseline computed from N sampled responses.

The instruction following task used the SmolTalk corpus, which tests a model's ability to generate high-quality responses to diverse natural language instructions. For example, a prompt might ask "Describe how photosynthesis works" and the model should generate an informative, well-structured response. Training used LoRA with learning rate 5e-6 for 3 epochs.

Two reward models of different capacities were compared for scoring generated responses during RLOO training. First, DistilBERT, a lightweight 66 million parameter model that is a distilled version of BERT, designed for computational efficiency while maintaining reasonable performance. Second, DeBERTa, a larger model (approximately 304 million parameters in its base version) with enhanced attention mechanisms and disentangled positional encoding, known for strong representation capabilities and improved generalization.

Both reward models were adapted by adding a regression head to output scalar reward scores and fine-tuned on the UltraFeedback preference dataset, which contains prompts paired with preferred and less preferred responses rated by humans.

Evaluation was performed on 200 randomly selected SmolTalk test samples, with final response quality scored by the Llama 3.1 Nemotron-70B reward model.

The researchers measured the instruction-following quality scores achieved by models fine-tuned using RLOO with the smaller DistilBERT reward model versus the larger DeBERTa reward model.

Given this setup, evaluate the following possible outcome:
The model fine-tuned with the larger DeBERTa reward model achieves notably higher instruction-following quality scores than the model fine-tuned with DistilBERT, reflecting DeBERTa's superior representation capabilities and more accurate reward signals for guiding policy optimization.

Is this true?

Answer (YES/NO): YES